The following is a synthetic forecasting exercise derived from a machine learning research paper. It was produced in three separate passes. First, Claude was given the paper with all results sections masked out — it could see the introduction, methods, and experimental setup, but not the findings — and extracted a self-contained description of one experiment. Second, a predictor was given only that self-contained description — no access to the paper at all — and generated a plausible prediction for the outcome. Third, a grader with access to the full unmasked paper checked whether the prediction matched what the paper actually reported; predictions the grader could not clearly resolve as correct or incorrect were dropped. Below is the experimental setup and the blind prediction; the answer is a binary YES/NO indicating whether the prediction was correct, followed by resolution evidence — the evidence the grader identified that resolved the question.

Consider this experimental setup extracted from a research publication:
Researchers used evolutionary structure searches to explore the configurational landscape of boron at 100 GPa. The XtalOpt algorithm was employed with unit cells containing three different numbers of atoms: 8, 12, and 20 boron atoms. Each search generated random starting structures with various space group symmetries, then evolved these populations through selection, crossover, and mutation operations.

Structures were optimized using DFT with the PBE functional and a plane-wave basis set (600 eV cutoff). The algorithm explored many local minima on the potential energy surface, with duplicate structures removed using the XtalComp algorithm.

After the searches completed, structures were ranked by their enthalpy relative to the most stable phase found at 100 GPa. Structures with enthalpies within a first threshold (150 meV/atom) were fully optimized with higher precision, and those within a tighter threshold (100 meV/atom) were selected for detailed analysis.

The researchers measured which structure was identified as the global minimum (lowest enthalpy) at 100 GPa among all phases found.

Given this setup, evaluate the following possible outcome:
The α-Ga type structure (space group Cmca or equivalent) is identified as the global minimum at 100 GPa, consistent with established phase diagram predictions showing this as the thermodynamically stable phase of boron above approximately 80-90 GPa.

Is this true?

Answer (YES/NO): YES